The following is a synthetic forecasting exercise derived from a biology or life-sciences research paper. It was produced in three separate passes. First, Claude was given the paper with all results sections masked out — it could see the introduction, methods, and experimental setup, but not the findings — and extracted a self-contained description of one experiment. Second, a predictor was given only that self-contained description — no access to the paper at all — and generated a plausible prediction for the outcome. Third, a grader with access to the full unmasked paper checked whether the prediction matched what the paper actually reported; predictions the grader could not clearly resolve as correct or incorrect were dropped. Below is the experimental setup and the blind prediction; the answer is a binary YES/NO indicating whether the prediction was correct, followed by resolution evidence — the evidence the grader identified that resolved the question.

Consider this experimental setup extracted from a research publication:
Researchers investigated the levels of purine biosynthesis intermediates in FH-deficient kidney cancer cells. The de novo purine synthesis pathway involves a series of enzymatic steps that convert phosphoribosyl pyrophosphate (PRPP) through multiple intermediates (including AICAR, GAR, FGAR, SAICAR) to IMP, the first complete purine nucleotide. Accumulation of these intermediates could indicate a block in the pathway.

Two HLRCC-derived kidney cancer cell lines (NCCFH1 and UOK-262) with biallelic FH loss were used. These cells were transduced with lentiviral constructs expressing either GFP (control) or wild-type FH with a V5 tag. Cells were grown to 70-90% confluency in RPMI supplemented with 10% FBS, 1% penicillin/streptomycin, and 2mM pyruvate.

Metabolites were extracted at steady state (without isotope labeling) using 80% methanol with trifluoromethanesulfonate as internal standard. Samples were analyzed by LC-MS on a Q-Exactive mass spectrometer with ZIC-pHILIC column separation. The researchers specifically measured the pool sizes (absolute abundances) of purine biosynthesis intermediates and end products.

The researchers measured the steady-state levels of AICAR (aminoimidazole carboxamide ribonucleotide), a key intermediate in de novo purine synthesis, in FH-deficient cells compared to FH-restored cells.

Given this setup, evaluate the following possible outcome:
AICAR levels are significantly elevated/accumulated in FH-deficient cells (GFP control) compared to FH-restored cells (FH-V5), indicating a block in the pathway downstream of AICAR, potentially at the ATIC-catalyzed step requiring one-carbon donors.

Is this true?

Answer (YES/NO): NO